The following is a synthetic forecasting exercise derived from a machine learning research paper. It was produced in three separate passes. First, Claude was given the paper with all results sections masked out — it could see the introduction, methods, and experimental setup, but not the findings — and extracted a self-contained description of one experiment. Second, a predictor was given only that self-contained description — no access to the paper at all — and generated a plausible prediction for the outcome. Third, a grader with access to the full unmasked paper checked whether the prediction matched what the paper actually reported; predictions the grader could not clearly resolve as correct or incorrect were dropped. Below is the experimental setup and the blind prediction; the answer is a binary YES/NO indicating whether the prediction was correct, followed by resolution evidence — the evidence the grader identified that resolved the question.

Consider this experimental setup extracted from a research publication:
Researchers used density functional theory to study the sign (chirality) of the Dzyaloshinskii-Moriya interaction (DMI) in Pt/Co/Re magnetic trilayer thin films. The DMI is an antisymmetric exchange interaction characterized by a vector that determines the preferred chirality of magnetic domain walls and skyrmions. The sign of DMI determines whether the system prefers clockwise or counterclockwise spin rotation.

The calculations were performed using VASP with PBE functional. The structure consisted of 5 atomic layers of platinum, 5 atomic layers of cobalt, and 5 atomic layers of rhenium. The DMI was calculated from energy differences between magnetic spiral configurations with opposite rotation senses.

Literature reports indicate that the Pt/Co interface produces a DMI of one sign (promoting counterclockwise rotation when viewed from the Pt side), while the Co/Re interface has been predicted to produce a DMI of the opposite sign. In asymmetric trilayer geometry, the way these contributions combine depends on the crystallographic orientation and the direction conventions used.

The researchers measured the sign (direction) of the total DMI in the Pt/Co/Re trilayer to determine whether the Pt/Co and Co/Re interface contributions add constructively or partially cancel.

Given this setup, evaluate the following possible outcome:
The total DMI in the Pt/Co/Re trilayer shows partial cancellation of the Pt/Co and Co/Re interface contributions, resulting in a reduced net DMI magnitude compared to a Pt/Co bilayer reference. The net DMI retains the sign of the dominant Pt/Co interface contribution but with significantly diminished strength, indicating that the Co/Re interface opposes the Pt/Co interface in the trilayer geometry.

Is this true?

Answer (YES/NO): NO